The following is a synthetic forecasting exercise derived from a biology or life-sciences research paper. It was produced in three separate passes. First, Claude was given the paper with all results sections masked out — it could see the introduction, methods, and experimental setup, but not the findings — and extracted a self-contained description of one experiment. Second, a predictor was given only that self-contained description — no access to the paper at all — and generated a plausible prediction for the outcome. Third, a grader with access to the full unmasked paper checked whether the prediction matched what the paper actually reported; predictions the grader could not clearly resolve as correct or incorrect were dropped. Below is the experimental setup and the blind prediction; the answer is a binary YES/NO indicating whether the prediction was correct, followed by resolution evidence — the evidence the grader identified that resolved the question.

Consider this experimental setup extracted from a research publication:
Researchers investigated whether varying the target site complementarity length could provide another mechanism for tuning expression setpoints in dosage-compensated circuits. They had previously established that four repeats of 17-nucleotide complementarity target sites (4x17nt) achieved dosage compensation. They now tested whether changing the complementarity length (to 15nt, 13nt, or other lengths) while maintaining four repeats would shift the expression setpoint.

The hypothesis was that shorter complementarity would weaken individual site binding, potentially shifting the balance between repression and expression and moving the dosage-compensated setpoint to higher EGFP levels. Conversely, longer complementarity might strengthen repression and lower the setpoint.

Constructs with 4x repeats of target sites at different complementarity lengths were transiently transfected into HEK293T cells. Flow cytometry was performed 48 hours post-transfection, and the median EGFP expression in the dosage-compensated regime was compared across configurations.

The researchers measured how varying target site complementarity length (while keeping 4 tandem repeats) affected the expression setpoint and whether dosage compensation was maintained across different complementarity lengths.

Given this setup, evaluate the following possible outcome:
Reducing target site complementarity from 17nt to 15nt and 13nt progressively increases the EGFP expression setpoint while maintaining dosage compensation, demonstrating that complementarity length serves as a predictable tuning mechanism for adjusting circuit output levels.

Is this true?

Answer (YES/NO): NO